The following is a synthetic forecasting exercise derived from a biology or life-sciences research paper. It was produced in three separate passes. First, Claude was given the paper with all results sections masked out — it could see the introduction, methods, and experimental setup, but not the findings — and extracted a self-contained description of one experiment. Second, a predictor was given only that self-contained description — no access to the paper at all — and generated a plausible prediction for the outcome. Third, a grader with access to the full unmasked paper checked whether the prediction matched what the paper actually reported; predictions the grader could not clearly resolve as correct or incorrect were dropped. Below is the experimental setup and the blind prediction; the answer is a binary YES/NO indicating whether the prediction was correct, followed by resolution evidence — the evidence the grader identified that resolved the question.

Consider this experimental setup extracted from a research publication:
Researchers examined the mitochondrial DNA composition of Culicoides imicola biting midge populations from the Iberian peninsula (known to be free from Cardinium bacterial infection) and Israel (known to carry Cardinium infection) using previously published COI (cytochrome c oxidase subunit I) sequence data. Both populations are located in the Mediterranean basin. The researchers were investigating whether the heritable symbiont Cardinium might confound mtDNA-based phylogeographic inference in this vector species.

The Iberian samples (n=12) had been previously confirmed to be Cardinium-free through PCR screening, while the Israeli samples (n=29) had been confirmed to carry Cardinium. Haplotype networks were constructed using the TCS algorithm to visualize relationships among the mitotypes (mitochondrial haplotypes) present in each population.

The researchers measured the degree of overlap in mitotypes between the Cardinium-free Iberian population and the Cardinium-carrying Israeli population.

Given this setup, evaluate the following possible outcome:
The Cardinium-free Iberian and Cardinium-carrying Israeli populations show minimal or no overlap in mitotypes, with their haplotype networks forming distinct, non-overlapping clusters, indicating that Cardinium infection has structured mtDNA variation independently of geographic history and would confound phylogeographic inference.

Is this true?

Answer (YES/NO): YES